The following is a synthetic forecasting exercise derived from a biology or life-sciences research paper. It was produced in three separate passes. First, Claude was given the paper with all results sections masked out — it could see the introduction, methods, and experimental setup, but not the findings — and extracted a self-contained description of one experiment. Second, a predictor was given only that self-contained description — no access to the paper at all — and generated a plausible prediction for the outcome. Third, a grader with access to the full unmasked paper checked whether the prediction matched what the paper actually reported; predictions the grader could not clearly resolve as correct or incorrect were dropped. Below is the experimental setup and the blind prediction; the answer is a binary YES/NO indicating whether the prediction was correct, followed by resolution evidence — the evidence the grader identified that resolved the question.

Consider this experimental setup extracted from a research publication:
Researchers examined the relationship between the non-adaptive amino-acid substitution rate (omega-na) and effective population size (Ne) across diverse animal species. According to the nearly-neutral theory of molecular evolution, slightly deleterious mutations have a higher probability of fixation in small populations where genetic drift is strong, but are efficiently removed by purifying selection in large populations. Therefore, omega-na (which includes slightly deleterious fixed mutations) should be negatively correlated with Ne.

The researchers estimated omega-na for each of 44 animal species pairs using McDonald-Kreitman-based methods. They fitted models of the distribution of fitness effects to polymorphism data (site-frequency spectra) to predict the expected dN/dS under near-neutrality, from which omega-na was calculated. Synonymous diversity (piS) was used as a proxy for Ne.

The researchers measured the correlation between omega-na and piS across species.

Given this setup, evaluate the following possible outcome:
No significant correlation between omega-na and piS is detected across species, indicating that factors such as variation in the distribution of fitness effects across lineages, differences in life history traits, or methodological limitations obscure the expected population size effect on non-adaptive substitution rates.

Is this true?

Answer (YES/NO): NO